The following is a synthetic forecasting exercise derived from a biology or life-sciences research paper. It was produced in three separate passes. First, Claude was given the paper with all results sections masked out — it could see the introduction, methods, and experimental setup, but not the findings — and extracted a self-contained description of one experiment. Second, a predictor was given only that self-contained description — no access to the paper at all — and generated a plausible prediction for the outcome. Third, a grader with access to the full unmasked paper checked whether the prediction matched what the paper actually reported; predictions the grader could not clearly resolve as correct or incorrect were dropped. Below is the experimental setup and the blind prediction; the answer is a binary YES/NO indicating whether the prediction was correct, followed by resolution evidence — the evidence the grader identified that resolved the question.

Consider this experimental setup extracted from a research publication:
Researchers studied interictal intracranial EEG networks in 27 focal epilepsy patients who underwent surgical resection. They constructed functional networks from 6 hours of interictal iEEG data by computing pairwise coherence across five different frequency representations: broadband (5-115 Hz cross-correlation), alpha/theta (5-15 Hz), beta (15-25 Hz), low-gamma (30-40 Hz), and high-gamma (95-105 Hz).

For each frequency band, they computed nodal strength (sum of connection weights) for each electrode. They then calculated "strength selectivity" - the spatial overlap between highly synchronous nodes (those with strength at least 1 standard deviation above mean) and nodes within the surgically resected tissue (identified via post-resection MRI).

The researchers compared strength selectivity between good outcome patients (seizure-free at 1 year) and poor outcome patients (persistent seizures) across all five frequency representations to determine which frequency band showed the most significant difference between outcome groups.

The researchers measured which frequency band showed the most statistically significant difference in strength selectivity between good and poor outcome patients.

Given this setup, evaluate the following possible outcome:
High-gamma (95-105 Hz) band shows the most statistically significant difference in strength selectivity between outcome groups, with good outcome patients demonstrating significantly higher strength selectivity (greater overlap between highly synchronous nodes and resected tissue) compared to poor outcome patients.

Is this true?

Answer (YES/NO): NO